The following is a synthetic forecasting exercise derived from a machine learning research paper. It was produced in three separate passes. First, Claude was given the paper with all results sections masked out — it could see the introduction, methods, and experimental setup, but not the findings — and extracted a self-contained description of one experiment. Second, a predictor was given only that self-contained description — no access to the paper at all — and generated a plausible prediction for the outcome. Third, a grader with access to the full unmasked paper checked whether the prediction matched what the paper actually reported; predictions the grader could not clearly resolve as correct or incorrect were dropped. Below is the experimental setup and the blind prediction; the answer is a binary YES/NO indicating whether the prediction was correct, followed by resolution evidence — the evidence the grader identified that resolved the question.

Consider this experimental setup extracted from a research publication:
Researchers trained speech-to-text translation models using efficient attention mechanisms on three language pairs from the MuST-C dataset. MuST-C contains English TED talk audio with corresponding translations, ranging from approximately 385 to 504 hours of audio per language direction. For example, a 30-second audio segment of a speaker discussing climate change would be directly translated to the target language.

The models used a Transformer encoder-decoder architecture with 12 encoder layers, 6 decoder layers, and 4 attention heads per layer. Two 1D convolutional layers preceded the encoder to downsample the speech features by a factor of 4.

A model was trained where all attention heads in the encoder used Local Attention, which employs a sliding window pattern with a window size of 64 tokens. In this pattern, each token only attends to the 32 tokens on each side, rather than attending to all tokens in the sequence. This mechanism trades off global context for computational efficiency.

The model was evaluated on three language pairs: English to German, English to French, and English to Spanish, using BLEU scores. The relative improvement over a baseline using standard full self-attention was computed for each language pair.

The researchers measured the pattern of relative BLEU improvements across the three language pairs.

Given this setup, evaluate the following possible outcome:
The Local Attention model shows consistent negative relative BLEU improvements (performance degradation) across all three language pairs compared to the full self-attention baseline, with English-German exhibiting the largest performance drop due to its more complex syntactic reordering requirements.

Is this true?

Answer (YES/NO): NO